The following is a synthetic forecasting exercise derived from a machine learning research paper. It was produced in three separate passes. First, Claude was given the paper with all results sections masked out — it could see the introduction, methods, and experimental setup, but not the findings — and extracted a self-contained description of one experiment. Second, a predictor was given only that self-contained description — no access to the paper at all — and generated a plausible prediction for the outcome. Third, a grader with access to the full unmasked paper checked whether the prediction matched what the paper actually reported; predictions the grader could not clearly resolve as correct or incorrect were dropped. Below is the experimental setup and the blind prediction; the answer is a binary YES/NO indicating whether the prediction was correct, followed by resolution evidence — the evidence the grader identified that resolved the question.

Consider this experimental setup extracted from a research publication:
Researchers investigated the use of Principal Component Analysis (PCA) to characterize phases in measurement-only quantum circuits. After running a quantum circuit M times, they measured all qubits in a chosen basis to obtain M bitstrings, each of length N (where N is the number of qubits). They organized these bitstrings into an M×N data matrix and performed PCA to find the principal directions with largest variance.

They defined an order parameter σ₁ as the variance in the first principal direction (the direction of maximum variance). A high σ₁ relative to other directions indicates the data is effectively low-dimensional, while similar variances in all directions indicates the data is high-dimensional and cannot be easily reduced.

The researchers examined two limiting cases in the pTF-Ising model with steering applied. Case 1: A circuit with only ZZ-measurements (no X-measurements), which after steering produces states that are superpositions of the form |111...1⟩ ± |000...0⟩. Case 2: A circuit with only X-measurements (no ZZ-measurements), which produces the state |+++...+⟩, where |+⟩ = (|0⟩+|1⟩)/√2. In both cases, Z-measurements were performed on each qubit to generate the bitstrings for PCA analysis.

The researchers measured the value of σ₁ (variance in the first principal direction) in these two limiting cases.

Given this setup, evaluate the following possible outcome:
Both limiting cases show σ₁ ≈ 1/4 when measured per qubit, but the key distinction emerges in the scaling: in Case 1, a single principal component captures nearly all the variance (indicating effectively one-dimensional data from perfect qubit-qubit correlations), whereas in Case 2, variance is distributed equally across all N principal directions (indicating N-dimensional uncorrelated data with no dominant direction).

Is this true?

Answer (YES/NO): NO